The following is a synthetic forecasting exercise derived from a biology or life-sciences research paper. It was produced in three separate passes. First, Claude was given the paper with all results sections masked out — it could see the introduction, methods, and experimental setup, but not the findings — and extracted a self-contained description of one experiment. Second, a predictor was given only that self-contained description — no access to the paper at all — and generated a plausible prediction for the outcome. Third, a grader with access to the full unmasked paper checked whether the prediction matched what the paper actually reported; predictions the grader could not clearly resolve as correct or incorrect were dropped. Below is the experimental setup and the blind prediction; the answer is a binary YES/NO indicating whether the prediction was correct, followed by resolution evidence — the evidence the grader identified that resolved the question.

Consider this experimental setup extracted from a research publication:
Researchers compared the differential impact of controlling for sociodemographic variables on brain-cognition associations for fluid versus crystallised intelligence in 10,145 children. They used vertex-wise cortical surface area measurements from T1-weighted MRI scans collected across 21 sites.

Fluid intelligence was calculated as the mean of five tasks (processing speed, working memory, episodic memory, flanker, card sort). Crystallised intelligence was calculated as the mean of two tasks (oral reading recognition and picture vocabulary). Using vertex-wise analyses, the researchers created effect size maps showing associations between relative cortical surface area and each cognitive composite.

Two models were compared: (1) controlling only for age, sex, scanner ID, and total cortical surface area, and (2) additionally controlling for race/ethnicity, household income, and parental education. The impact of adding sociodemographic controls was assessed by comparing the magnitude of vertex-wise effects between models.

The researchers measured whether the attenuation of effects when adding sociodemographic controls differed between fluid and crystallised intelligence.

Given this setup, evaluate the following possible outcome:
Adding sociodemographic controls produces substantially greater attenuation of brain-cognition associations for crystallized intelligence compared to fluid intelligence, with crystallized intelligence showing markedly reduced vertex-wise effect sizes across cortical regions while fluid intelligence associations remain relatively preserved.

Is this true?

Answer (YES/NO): NO